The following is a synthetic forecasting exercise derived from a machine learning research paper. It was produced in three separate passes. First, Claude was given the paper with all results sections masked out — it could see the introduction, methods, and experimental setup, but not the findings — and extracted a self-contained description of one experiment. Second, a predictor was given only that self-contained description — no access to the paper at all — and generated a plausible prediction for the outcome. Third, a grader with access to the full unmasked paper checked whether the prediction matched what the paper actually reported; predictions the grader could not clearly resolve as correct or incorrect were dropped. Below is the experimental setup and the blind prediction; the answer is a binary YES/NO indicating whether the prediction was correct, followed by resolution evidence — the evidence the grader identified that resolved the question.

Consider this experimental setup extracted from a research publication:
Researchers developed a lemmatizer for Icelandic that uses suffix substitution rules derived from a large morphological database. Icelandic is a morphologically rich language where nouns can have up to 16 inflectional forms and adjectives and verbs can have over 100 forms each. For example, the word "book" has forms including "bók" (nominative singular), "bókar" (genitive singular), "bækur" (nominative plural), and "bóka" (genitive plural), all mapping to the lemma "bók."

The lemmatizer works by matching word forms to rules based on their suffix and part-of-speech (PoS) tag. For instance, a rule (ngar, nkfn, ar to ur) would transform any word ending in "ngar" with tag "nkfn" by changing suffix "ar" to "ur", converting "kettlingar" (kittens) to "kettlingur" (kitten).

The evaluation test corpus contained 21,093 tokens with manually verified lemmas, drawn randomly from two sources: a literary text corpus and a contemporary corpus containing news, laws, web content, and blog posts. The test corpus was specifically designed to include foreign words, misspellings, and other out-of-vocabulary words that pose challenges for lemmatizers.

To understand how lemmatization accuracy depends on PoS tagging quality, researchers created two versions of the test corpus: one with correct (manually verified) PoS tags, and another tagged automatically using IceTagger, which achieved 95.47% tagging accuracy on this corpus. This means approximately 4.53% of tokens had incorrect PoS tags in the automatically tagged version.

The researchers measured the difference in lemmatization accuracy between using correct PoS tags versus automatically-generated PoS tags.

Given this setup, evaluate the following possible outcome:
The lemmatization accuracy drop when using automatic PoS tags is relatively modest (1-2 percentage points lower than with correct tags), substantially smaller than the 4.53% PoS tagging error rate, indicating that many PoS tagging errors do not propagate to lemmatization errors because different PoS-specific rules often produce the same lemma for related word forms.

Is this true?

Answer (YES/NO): NO